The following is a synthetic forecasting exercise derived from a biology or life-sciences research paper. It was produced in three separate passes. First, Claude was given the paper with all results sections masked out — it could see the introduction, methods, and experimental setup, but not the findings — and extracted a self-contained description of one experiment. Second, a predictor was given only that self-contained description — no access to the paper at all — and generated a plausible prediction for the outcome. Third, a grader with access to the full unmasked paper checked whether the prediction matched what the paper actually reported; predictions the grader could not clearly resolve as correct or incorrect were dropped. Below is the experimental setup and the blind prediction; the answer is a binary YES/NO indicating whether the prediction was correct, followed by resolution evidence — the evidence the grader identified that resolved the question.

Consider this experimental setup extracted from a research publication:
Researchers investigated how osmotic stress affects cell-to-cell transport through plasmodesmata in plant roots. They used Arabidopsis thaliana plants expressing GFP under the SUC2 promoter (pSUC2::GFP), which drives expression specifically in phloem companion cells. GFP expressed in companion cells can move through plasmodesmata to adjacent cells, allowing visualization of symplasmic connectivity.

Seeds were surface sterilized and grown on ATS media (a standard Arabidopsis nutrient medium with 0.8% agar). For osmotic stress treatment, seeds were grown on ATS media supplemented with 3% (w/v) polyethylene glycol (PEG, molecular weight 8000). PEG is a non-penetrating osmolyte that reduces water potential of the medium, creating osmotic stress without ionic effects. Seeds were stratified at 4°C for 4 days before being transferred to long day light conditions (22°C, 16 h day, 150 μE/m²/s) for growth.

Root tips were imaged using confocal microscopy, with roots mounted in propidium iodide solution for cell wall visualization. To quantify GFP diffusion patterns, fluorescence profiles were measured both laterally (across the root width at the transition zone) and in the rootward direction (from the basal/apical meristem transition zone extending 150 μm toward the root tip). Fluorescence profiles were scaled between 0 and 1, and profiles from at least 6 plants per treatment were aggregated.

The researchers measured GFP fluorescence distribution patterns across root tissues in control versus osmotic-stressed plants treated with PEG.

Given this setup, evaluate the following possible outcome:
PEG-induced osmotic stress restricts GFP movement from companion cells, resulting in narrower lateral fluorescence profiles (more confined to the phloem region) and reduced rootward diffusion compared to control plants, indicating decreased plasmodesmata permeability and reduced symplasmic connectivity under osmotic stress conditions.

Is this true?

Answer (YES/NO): NO